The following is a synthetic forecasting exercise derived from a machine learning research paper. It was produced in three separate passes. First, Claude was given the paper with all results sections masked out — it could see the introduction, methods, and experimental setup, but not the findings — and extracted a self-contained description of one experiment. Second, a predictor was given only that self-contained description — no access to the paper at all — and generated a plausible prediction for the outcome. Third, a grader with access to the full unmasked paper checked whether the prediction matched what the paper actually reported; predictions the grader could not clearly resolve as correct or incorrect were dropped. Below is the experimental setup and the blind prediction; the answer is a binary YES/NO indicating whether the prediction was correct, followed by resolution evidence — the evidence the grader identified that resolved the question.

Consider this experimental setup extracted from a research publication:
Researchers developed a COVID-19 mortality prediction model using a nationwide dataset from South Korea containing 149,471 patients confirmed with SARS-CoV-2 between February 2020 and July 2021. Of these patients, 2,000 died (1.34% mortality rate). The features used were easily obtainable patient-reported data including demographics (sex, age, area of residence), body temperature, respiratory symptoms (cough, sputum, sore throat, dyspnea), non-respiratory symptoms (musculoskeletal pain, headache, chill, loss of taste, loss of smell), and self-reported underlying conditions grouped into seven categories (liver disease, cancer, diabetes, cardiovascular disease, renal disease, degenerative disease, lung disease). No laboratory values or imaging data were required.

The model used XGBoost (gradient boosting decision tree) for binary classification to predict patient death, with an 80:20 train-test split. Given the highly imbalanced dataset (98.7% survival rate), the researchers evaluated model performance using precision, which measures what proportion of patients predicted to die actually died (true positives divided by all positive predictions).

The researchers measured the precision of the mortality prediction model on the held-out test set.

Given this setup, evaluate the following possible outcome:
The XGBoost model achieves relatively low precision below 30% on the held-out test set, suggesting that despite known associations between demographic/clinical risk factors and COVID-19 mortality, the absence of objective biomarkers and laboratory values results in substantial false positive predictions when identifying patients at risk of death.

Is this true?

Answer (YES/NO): NO